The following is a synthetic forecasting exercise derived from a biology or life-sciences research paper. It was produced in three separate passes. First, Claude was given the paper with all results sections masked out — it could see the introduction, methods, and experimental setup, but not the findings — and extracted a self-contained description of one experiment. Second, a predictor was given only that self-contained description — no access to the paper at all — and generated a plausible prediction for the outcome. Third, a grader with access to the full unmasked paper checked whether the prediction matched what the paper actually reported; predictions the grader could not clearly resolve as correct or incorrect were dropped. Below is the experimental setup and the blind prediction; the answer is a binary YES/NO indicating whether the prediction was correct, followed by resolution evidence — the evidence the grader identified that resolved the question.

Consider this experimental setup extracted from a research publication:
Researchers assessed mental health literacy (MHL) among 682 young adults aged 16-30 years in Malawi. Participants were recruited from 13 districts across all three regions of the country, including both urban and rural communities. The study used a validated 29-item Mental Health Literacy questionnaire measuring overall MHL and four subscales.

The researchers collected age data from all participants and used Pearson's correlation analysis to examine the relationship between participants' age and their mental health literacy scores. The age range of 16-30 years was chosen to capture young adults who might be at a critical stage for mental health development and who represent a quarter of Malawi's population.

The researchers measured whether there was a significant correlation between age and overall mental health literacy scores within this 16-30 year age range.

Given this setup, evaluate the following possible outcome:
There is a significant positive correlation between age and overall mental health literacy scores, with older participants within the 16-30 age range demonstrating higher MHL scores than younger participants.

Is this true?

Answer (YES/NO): NO